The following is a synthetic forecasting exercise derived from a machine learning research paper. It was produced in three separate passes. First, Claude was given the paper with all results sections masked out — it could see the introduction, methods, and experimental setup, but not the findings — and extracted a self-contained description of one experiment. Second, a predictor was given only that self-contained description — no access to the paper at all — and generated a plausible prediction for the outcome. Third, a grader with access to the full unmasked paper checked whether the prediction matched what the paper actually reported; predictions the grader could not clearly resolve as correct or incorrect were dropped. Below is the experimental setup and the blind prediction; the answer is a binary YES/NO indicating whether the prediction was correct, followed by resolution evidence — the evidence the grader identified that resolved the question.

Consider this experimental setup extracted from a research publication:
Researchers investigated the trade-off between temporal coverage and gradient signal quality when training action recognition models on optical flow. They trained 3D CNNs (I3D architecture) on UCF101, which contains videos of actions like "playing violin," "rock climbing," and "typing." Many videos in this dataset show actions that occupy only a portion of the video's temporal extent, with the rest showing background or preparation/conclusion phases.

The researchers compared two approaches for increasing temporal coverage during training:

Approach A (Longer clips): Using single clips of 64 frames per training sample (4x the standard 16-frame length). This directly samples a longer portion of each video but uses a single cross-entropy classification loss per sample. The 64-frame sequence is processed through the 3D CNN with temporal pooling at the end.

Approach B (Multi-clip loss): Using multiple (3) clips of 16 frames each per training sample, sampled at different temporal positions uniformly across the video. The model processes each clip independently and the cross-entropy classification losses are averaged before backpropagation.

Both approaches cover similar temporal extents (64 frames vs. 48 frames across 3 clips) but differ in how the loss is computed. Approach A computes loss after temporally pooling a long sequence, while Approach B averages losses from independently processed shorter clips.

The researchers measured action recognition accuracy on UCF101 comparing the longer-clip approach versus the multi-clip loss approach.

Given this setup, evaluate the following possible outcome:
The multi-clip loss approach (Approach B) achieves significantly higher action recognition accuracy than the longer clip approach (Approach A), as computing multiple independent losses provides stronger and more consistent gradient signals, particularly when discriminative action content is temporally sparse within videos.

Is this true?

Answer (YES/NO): NO